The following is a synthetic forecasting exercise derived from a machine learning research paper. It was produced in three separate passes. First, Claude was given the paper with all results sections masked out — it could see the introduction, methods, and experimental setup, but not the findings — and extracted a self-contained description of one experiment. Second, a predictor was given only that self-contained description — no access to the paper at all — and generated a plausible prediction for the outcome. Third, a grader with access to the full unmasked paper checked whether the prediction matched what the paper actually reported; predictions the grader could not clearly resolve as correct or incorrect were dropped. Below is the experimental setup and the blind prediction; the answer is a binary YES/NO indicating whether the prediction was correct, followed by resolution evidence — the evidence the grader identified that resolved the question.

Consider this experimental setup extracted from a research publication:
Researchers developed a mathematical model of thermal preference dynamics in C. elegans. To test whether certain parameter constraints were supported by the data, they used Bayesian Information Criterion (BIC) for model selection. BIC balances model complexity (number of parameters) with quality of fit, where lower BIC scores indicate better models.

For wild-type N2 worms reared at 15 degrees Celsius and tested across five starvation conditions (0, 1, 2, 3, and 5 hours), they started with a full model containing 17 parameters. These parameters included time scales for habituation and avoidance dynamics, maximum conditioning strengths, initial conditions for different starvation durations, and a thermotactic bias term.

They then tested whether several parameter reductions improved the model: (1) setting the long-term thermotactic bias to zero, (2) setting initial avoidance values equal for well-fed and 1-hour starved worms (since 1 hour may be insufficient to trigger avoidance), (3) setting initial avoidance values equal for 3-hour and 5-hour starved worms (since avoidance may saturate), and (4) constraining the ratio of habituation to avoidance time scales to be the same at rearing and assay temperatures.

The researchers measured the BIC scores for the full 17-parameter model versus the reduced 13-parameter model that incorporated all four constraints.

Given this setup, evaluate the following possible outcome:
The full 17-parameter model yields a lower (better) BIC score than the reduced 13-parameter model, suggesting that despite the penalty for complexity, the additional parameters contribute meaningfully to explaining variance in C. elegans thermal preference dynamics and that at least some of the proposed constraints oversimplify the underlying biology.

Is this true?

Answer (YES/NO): NO